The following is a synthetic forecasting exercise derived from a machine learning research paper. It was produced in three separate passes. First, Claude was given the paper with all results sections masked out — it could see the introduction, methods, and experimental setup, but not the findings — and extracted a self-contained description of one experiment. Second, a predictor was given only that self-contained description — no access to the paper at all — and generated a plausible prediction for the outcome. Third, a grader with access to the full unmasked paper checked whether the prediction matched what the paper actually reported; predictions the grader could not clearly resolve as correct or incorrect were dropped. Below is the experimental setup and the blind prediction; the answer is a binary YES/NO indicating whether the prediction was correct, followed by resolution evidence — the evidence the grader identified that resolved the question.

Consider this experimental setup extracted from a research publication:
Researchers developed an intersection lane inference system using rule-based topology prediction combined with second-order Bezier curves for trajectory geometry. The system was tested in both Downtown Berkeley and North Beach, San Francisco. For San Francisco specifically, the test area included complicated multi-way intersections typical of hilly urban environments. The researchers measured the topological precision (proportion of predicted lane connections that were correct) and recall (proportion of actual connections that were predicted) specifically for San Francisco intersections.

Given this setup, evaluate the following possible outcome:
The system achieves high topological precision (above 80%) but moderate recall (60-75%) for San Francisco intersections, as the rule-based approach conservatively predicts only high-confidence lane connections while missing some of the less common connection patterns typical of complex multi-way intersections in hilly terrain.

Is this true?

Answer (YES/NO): NO